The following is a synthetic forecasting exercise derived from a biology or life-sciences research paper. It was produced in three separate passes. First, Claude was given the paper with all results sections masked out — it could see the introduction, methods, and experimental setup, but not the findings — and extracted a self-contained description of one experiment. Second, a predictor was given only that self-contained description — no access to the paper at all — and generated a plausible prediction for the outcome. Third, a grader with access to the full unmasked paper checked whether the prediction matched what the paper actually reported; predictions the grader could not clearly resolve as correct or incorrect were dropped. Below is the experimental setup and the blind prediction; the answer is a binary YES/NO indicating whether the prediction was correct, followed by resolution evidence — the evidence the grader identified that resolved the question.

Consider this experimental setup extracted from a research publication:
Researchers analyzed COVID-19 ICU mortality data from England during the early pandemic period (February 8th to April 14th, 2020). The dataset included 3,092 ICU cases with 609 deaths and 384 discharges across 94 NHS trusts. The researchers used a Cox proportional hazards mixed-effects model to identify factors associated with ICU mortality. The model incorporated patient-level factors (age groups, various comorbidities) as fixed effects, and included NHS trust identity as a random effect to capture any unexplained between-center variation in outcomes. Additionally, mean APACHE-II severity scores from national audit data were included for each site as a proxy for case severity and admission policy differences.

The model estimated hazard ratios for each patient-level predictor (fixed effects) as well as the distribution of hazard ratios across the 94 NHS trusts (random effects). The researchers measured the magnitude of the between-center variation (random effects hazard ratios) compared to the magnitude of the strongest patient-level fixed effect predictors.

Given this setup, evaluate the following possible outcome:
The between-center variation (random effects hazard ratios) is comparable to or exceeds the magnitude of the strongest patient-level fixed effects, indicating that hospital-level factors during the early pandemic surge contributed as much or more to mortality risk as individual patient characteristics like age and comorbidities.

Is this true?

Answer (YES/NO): YES